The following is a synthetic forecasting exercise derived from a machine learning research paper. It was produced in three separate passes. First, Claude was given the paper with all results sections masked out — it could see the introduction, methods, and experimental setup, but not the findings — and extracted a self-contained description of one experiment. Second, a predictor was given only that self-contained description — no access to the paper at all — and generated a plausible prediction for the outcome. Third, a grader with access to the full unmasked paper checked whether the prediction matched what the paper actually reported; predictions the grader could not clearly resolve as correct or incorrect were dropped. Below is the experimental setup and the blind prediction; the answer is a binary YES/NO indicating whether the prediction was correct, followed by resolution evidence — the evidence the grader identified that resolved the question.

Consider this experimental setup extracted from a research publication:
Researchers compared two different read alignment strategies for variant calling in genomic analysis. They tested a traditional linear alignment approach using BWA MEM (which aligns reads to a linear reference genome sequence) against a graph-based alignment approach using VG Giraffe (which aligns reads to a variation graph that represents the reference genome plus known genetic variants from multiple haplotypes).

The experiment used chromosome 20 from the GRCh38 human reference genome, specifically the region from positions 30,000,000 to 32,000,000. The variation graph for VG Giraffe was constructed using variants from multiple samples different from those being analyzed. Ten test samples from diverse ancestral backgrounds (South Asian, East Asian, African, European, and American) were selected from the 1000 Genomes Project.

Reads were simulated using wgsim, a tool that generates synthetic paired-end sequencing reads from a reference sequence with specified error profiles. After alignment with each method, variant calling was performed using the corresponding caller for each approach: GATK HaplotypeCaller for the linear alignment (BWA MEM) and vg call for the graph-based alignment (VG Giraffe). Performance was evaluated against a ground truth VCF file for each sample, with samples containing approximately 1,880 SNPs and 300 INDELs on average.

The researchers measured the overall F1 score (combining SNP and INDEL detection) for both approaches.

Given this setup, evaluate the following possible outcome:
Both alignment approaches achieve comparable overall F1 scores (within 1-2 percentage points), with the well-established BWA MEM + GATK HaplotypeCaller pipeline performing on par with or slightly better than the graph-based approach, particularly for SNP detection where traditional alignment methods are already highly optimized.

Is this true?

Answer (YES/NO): NO